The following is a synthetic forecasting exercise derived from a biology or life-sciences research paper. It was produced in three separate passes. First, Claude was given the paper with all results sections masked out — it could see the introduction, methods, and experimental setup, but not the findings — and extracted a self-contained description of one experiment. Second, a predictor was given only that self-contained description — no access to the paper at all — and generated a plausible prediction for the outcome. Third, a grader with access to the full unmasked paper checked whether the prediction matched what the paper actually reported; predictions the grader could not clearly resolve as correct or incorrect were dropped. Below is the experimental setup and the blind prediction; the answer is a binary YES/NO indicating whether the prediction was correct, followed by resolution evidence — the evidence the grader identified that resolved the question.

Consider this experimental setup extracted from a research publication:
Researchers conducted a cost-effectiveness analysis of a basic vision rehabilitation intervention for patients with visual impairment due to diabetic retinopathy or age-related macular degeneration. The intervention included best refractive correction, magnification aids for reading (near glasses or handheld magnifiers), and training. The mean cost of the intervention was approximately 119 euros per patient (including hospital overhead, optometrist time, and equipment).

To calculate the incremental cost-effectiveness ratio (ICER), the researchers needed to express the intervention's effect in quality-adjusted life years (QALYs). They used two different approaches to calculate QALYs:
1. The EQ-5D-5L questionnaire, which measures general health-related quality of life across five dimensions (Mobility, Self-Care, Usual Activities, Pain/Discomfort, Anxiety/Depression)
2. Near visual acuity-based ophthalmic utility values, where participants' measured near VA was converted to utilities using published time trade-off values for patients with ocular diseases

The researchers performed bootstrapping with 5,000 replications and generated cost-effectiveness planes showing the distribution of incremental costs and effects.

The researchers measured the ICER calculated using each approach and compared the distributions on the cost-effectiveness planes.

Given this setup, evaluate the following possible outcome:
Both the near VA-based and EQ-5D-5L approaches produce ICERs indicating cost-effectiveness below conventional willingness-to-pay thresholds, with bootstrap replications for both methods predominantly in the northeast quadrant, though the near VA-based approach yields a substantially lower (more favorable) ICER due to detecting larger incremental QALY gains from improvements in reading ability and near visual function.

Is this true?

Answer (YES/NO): NO